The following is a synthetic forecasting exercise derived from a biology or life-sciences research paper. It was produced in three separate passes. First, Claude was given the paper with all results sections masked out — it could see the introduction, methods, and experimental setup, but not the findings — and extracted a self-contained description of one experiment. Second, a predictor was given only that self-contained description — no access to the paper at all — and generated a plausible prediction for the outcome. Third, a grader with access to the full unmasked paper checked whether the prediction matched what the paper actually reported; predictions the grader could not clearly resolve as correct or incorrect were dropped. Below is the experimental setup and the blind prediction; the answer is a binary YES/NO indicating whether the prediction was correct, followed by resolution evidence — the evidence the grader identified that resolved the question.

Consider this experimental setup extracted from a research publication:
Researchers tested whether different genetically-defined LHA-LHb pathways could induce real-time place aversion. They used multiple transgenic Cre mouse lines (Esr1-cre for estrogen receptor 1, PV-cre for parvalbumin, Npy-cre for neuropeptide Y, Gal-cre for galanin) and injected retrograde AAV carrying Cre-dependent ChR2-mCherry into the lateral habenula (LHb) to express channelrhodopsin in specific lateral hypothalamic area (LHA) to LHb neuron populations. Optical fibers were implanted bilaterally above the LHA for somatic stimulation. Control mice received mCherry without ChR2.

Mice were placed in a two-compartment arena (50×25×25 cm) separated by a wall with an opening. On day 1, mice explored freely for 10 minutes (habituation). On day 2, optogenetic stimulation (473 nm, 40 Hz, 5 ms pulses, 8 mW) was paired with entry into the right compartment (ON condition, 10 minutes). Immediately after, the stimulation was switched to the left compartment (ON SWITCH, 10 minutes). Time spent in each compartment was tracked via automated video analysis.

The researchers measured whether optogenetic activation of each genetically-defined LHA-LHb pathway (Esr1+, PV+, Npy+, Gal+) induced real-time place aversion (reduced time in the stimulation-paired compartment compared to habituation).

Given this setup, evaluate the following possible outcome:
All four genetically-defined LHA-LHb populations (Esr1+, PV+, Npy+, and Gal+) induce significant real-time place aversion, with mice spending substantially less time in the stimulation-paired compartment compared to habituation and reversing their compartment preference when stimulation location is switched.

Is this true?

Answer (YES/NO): NO